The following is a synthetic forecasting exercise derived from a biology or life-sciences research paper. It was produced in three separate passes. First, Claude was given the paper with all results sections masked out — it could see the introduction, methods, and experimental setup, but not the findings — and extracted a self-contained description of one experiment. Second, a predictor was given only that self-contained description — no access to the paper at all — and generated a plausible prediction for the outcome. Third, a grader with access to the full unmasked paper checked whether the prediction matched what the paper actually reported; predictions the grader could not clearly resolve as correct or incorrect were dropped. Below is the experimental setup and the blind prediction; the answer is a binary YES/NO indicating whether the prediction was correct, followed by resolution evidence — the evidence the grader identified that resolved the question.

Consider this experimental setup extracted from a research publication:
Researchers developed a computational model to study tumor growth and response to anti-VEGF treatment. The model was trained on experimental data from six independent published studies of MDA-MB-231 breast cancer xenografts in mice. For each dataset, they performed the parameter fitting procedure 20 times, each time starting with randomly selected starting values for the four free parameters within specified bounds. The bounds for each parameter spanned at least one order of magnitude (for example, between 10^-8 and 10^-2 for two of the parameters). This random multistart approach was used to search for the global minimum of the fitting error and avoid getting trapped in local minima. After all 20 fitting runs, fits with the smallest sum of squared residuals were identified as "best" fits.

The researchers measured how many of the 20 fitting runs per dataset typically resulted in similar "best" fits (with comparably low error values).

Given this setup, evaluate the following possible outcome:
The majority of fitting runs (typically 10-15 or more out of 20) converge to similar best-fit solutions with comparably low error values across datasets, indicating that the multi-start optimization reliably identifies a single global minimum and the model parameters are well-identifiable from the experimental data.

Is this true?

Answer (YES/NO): YES